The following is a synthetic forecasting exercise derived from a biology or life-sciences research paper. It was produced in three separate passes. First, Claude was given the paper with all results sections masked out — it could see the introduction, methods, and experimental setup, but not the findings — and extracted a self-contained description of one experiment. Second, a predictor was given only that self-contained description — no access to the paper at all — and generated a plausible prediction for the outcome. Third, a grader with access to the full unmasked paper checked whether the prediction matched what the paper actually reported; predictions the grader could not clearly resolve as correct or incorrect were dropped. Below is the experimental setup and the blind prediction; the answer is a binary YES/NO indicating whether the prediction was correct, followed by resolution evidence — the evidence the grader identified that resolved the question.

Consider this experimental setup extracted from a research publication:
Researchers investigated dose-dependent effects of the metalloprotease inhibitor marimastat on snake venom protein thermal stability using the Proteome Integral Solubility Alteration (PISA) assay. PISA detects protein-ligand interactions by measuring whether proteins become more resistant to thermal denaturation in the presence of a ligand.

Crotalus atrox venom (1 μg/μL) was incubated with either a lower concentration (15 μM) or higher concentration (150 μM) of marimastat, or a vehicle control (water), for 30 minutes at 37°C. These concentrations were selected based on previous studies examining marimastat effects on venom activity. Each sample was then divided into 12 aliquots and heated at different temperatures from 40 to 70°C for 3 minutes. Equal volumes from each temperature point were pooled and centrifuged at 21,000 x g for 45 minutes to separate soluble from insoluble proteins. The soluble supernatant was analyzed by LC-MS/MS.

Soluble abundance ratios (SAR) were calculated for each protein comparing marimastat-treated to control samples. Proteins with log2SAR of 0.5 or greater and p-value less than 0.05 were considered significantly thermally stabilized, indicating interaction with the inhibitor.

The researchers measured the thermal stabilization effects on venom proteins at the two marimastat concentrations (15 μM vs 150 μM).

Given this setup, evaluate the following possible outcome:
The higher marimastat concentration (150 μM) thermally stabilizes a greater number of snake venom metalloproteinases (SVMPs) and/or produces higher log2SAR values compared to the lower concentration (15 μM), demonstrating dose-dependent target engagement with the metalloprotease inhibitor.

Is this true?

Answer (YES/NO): YES